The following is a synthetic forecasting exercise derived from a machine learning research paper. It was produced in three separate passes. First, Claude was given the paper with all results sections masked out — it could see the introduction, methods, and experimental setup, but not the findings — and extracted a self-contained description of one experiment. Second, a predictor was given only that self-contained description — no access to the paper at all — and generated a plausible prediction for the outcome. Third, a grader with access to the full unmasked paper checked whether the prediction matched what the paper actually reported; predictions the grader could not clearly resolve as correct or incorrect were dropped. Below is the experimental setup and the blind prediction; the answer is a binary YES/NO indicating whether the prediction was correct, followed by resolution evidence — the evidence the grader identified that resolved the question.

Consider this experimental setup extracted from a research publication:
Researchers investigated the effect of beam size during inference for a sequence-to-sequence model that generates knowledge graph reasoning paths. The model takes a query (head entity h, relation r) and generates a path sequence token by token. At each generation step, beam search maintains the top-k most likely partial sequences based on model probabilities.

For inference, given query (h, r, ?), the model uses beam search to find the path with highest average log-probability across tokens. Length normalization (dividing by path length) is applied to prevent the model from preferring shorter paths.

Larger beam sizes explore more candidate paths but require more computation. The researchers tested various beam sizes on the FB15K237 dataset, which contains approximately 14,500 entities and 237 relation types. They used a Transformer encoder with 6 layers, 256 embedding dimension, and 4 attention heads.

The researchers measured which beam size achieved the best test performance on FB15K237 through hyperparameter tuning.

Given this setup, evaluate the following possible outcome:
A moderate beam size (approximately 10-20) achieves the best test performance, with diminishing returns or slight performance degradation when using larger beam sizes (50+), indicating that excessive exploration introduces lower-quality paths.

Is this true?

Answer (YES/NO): NO